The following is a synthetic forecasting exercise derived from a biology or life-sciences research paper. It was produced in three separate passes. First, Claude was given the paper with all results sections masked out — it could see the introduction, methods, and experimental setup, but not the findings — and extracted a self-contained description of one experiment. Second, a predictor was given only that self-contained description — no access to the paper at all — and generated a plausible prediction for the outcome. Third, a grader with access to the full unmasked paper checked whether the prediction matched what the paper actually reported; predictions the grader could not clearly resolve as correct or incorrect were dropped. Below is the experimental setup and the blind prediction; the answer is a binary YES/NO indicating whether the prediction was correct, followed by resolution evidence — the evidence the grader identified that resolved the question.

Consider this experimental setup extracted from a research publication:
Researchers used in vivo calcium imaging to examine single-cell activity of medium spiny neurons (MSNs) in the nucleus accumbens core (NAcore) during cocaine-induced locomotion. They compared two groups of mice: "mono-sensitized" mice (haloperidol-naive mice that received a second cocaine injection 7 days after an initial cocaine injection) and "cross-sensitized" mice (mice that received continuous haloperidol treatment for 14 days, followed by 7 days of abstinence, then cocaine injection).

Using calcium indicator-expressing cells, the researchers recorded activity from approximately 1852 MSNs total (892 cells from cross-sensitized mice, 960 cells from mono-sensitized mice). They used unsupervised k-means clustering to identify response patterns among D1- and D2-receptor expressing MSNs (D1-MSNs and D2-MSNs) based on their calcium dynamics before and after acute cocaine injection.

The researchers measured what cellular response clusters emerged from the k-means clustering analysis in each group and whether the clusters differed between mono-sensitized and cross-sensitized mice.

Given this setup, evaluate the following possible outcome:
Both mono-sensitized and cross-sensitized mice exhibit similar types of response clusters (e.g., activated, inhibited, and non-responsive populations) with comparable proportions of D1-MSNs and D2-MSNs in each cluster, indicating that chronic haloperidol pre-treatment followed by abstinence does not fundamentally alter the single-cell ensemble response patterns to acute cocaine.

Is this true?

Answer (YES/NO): NO